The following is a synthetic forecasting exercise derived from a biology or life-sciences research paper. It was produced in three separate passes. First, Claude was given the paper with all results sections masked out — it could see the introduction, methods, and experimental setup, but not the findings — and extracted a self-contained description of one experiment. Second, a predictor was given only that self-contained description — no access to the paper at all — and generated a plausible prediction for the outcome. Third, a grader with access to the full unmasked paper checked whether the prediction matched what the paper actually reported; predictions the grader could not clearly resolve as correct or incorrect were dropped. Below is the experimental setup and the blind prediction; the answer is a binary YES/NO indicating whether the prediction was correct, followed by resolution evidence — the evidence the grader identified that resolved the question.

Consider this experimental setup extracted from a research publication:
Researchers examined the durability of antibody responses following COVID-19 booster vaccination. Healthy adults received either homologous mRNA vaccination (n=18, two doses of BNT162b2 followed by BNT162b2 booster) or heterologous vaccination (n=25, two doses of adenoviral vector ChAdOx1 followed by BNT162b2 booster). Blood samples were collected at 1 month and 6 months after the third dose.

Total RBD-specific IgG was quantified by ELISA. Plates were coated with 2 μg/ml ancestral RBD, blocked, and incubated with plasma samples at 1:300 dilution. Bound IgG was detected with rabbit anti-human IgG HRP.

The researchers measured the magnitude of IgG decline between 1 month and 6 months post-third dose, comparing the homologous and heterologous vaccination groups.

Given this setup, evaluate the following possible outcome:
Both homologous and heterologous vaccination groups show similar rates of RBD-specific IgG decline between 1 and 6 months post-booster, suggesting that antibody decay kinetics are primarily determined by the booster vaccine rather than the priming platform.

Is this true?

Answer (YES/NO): YES